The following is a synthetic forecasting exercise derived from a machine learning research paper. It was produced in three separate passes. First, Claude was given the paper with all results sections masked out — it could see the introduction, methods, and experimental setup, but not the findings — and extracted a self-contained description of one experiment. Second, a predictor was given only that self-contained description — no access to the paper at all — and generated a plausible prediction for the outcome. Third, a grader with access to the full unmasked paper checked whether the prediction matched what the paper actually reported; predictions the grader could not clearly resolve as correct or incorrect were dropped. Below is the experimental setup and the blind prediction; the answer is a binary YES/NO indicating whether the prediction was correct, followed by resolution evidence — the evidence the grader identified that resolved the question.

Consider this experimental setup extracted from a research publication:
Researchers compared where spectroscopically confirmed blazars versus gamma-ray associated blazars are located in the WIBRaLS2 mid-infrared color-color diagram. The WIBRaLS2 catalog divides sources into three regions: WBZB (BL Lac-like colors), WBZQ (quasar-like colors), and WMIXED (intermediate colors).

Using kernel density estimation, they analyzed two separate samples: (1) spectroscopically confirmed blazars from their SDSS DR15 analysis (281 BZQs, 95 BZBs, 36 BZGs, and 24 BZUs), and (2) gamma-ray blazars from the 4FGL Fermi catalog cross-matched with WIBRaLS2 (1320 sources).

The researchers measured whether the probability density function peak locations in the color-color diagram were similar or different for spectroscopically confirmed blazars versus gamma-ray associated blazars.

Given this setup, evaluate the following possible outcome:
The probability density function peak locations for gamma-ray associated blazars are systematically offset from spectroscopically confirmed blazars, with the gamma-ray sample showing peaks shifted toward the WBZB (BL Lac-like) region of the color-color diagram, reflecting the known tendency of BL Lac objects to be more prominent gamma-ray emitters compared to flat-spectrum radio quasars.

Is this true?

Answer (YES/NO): YES